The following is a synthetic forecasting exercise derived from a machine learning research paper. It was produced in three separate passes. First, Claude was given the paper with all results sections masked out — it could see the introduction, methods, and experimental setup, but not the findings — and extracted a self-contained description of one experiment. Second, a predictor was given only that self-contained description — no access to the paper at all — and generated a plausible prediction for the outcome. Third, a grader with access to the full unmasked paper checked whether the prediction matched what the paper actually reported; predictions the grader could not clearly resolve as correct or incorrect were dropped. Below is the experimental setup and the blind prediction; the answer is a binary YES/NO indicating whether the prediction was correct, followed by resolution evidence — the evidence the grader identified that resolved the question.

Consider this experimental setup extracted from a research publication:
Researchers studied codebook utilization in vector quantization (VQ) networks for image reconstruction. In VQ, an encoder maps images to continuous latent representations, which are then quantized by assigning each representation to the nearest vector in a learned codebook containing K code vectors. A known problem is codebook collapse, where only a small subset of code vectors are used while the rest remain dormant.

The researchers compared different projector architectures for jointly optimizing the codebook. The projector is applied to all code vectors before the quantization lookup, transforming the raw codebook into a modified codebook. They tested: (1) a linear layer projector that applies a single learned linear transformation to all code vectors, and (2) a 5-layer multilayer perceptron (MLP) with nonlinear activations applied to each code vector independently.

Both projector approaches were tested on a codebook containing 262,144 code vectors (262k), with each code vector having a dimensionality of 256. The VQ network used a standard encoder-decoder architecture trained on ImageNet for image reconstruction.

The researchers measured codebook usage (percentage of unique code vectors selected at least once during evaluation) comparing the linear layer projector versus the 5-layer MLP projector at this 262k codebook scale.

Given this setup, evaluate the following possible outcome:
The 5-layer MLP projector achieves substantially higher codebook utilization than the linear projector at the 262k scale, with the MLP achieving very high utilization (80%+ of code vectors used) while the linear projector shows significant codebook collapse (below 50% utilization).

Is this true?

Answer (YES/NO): NO